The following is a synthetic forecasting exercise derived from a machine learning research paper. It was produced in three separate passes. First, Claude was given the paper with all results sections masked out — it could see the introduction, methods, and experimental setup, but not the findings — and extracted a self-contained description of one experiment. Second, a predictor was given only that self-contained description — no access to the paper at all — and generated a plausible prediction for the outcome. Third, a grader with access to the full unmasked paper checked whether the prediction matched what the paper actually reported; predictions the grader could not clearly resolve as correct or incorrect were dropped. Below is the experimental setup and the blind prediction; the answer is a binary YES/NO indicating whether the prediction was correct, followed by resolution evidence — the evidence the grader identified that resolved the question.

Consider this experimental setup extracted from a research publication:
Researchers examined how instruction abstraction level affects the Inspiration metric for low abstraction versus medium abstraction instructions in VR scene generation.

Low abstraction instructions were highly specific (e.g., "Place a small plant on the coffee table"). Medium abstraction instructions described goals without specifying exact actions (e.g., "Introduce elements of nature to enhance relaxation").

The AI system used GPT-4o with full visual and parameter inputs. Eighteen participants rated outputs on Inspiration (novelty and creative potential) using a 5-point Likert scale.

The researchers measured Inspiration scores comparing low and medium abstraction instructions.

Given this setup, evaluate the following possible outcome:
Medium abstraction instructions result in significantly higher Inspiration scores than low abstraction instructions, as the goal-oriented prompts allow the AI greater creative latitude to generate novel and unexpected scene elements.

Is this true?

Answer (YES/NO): NO